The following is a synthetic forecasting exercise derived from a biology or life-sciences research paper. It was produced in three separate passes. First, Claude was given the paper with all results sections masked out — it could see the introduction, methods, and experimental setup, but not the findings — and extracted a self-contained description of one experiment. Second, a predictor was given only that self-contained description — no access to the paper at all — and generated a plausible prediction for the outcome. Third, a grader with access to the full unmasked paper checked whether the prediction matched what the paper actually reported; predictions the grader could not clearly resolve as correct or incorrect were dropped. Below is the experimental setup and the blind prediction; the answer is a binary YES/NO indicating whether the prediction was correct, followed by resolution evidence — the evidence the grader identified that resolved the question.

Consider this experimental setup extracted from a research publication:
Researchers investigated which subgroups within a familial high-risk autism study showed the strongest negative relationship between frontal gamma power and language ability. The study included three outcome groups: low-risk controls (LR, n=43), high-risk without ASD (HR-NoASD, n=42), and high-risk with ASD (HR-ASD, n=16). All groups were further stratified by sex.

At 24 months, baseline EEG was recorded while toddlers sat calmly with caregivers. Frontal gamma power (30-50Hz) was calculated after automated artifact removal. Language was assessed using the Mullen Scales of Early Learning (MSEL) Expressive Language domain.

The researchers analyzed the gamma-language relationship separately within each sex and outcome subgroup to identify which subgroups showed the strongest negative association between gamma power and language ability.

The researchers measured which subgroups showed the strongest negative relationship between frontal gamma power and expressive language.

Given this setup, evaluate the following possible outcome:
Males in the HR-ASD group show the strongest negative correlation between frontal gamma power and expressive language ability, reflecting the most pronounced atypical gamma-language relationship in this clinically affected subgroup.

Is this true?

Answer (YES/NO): YES